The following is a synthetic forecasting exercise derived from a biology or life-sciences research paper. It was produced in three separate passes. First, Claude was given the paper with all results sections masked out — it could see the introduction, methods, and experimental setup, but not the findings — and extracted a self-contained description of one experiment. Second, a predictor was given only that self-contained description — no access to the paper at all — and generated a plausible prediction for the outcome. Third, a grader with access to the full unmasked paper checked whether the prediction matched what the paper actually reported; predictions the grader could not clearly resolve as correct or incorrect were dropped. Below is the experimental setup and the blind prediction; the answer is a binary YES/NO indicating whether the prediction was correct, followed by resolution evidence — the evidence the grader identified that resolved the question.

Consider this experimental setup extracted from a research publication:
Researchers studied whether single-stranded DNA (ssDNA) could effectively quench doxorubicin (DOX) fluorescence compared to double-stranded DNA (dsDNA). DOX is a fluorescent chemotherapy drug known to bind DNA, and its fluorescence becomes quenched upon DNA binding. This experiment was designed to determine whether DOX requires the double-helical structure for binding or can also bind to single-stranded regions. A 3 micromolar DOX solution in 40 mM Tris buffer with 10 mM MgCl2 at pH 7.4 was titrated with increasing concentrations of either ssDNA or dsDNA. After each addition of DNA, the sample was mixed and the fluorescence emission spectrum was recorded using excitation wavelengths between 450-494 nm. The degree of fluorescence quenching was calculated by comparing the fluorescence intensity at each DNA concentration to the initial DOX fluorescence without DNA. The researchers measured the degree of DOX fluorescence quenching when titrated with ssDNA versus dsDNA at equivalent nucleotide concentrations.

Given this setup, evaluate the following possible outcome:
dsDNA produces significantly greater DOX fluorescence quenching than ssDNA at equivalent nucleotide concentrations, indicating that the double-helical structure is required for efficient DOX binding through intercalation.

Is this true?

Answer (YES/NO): YES